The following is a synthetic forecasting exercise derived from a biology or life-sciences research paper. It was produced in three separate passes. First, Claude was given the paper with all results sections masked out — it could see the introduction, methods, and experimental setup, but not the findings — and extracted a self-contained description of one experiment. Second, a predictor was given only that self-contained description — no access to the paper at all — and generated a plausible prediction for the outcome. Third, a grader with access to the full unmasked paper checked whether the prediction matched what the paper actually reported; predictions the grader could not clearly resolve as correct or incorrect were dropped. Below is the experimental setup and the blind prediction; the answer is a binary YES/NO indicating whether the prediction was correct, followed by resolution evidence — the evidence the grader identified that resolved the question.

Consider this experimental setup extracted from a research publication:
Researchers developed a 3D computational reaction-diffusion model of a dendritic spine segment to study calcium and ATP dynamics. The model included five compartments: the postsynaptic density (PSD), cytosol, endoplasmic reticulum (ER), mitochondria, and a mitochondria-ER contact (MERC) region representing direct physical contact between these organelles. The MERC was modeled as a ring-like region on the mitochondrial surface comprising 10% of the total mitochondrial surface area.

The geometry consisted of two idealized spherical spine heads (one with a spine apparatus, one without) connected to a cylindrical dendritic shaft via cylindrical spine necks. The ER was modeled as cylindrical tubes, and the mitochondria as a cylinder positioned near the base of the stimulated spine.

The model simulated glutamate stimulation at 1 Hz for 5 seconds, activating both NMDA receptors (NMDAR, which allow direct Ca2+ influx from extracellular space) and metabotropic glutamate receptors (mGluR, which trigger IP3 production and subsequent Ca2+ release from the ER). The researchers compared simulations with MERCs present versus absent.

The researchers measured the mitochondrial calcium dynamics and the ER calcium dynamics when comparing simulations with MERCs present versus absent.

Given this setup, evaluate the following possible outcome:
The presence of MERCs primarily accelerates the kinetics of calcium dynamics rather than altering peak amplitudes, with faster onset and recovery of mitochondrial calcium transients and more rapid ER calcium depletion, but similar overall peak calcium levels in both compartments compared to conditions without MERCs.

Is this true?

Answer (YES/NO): NO